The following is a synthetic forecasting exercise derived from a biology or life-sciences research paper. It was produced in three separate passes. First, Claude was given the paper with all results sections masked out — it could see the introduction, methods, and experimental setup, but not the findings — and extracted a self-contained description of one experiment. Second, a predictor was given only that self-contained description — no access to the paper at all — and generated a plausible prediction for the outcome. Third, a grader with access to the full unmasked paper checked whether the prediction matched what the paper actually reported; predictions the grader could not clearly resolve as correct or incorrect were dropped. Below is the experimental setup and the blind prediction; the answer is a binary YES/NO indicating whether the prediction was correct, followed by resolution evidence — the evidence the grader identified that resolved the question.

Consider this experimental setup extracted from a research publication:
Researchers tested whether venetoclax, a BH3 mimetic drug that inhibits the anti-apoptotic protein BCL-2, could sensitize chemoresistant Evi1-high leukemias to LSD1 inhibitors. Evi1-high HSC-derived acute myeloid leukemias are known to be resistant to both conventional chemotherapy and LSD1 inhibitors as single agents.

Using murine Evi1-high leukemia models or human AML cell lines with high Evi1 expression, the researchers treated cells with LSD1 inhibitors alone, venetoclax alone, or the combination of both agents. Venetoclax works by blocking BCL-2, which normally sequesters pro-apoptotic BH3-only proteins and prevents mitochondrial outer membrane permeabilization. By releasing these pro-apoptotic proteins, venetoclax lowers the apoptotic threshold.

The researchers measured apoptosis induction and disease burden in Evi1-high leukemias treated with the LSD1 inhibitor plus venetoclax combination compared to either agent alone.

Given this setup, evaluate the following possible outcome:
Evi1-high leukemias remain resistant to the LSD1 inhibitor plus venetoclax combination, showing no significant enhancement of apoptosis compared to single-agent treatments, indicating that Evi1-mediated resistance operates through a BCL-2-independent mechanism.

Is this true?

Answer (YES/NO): NO